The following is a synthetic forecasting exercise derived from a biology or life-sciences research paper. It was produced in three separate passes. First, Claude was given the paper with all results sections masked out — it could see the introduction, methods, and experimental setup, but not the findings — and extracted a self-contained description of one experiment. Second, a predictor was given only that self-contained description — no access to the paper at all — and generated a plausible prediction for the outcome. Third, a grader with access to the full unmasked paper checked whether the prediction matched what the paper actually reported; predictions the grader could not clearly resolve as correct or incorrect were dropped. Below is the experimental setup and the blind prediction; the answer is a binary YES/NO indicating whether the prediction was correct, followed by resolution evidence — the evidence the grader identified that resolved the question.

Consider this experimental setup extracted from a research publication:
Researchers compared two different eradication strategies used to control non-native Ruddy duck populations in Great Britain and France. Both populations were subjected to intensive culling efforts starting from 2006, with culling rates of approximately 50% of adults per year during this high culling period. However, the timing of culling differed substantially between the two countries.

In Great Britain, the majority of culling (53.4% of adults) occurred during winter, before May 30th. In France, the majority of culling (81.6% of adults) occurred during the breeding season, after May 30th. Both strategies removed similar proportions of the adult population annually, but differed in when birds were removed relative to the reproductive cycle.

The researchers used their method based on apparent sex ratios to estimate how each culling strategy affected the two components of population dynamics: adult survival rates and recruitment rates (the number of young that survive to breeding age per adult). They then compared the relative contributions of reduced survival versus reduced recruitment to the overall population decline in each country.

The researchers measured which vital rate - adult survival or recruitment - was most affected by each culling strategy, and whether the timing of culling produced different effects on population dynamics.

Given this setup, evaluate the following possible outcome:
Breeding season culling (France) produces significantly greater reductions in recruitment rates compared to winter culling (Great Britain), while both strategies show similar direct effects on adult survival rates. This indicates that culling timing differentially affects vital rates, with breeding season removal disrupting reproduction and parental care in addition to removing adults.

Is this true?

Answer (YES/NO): NO